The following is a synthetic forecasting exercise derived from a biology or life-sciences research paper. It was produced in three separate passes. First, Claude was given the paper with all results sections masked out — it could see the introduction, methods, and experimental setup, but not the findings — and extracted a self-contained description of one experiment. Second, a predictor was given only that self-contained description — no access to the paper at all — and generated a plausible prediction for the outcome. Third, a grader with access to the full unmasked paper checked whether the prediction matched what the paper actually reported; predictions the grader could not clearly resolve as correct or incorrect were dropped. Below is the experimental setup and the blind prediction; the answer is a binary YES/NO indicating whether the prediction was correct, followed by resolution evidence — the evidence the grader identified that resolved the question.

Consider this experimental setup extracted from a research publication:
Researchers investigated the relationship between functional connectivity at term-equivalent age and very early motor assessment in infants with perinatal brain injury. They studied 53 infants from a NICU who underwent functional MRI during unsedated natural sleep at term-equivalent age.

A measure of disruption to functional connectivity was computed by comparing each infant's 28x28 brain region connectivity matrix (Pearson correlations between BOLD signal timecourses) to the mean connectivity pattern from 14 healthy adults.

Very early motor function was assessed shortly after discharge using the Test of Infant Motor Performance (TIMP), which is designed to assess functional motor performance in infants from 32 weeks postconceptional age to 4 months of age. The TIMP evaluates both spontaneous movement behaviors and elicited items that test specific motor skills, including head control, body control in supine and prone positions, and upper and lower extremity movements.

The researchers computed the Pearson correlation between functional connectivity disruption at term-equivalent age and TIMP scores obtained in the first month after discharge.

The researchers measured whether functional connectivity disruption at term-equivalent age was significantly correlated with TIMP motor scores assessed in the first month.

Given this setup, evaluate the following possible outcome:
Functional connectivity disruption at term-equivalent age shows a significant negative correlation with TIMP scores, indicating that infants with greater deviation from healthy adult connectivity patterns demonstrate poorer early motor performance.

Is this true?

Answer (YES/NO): NO